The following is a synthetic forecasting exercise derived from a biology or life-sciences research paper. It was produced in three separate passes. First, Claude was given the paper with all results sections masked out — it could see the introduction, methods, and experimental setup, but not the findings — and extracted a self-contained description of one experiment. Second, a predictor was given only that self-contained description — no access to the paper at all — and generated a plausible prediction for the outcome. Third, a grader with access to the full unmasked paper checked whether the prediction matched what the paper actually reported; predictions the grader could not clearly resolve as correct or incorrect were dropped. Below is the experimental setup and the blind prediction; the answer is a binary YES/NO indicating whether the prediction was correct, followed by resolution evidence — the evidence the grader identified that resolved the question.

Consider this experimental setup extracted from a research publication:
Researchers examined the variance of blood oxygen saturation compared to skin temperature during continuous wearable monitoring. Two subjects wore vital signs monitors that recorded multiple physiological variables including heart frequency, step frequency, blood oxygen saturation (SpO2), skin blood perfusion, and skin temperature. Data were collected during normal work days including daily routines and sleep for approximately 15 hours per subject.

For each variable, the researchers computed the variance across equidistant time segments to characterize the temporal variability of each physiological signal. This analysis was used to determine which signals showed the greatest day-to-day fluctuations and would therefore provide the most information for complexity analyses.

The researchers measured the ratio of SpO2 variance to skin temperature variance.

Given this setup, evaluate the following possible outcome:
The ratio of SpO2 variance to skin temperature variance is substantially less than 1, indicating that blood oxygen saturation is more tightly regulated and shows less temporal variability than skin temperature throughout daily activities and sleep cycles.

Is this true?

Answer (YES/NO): NO